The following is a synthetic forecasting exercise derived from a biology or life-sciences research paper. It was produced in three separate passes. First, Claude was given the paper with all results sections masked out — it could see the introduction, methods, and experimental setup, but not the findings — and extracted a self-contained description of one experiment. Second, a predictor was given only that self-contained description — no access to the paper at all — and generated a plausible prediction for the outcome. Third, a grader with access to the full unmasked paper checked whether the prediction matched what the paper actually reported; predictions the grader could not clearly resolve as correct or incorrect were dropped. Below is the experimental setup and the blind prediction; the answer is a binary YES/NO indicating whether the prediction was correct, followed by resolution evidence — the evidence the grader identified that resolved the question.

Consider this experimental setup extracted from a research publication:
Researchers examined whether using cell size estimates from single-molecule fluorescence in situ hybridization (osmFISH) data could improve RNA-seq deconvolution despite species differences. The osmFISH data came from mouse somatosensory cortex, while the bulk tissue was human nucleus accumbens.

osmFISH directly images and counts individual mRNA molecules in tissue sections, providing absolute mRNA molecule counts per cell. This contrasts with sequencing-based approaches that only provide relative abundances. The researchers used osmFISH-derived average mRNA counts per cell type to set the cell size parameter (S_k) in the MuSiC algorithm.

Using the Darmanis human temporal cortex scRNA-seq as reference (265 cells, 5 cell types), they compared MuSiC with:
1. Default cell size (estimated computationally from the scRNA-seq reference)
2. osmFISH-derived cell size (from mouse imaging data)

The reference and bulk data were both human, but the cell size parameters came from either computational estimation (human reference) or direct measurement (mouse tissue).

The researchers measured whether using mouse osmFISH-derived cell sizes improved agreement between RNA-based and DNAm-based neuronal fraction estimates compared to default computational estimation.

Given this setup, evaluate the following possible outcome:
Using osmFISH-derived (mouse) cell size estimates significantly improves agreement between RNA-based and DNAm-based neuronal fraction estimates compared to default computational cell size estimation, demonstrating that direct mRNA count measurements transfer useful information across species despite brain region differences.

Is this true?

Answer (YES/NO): NO